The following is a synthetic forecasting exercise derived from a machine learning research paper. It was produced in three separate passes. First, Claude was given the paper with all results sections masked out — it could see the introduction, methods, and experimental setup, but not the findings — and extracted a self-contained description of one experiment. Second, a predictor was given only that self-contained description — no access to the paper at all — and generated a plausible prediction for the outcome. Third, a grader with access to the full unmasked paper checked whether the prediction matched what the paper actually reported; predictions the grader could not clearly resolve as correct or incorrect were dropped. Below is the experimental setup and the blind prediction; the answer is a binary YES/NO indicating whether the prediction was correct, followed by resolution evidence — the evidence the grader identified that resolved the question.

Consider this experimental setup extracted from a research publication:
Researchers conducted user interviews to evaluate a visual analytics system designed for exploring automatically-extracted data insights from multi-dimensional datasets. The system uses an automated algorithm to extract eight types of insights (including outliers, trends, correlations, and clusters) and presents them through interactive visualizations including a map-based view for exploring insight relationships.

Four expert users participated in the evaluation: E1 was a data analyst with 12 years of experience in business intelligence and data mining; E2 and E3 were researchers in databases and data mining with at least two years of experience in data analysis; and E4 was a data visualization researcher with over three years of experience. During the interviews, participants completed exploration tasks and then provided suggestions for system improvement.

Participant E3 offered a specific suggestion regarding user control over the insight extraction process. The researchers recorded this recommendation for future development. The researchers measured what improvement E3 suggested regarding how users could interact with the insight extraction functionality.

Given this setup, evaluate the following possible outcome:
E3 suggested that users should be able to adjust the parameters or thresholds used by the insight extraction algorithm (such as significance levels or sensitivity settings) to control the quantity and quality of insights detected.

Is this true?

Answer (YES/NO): NO